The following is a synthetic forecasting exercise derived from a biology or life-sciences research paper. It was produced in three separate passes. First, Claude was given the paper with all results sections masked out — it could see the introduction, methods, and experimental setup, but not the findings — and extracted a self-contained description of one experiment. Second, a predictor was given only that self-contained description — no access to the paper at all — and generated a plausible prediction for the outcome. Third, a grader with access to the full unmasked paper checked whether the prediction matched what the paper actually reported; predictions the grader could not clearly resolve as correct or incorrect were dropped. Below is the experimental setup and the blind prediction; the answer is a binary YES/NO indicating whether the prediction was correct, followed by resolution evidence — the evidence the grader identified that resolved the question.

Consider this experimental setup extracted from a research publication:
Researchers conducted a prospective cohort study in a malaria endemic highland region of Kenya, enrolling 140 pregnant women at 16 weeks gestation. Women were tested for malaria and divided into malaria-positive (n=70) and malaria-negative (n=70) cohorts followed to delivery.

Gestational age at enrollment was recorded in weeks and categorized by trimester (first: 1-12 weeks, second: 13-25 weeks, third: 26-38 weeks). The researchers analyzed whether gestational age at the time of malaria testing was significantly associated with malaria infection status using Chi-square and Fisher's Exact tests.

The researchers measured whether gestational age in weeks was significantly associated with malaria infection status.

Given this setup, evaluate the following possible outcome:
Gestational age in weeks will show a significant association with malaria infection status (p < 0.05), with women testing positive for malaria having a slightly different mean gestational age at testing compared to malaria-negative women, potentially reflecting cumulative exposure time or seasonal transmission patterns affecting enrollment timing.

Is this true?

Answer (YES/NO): YES